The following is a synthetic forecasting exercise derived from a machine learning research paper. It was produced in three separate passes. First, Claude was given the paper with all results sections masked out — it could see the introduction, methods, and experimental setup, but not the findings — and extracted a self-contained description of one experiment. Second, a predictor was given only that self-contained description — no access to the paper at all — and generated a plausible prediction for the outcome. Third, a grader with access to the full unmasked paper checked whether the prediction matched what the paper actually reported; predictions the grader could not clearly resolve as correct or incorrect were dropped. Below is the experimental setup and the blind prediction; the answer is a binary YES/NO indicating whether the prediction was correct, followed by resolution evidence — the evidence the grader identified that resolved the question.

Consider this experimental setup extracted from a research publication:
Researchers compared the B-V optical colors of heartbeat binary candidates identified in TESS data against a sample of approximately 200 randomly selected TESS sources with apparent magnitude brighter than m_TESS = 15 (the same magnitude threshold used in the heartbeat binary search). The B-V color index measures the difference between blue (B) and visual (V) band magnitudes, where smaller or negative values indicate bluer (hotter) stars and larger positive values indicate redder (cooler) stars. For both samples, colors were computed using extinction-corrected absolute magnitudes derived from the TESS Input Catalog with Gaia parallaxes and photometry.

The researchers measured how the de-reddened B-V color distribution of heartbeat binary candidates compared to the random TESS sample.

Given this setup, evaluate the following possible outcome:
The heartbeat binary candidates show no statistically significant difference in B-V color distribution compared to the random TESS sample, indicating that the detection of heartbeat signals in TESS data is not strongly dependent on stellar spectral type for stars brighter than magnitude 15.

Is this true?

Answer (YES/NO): NO